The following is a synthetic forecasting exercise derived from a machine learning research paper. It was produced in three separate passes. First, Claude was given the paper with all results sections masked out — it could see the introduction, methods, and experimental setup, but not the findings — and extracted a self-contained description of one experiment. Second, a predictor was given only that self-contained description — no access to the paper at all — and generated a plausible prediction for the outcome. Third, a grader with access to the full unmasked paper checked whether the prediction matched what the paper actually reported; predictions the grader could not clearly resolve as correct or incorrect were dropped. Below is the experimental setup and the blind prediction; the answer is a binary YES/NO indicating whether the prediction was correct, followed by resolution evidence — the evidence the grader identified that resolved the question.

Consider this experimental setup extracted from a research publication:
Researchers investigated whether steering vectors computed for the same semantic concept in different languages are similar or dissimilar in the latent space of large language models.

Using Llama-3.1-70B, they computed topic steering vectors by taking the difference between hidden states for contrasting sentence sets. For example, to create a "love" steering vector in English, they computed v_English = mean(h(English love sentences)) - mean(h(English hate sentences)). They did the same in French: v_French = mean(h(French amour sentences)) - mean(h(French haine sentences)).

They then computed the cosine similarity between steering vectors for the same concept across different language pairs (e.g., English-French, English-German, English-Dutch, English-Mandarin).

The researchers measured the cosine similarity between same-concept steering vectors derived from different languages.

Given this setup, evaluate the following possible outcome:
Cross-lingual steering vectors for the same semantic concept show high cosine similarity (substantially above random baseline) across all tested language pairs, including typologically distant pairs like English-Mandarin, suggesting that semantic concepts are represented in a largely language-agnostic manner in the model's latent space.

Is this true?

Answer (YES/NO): NO